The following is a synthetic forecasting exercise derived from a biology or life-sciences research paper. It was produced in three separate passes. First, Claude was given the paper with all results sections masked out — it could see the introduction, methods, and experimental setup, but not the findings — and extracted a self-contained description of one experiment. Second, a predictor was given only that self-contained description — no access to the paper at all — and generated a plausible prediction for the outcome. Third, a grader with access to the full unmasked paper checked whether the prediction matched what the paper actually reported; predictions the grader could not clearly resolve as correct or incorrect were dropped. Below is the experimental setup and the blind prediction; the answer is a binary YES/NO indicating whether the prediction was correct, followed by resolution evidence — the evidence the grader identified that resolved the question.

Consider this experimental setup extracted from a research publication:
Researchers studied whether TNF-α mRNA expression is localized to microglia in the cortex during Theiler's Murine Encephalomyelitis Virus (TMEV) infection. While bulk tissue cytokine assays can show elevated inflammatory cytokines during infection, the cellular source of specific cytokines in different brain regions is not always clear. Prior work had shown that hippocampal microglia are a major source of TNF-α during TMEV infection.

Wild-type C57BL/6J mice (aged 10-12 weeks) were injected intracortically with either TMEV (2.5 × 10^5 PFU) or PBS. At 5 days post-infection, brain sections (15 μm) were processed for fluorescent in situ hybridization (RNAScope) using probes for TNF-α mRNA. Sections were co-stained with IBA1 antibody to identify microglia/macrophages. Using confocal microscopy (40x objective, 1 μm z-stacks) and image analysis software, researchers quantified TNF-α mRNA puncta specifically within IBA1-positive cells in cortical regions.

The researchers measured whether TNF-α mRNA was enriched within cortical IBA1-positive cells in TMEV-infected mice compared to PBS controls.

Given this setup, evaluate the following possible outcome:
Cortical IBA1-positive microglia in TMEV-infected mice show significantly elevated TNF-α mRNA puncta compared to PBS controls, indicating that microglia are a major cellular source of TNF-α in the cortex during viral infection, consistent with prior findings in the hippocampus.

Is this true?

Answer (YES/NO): YES